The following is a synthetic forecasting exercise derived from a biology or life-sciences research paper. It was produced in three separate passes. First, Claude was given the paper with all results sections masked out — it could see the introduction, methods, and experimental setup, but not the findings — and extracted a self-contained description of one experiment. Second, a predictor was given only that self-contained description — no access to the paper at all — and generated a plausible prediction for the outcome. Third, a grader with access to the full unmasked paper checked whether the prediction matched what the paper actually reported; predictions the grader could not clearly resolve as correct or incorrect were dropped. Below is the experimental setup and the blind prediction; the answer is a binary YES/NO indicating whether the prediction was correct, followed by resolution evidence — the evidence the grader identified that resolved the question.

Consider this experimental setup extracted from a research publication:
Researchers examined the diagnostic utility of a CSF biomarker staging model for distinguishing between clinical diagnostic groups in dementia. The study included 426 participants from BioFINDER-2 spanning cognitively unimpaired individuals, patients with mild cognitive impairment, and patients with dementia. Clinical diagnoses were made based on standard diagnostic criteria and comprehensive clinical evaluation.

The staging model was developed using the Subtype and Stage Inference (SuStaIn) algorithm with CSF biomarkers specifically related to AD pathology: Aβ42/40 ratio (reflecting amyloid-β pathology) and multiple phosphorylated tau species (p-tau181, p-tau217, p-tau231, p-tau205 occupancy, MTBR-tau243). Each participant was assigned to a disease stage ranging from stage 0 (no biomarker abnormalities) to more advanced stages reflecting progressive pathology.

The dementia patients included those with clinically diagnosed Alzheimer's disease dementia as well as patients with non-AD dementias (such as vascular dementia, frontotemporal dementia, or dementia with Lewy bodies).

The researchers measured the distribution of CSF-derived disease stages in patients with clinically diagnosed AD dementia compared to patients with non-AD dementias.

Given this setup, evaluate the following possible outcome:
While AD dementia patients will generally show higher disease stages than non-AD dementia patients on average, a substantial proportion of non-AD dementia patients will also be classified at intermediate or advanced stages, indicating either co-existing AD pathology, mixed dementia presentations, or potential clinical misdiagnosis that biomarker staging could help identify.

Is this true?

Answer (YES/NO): YES